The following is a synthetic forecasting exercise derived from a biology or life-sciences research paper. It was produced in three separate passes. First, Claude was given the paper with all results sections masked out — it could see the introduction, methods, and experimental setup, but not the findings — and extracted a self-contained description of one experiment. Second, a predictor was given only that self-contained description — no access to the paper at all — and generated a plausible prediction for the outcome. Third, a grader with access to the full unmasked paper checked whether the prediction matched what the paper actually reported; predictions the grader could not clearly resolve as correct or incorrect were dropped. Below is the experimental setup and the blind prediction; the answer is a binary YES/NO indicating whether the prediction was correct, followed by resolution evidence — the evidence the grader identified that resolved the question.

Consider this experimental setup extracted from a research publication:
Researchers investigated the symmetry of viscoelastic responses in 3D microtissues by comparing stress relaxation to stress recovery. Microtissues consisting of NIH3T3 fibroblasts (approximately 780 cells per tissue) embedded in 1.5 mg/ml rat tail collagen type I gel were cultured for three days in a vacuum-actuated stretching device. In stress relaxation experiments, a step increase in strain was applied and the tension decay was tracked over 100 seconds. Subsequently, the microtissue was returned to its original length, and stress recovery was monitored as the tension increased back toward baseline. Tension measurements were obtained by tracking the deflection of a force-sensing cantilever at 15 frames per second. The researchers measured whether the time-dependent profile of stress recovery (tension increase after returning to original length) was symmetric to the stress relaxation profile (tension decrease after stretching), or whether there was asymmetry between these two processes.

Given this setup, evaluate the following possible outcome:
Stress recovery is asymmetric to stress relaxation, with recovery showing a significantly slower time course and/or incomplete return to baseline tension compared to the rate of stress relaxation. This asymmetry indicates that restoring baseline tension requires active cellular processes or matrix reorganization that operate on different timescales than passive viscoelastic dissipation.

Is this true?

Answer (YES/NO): YES